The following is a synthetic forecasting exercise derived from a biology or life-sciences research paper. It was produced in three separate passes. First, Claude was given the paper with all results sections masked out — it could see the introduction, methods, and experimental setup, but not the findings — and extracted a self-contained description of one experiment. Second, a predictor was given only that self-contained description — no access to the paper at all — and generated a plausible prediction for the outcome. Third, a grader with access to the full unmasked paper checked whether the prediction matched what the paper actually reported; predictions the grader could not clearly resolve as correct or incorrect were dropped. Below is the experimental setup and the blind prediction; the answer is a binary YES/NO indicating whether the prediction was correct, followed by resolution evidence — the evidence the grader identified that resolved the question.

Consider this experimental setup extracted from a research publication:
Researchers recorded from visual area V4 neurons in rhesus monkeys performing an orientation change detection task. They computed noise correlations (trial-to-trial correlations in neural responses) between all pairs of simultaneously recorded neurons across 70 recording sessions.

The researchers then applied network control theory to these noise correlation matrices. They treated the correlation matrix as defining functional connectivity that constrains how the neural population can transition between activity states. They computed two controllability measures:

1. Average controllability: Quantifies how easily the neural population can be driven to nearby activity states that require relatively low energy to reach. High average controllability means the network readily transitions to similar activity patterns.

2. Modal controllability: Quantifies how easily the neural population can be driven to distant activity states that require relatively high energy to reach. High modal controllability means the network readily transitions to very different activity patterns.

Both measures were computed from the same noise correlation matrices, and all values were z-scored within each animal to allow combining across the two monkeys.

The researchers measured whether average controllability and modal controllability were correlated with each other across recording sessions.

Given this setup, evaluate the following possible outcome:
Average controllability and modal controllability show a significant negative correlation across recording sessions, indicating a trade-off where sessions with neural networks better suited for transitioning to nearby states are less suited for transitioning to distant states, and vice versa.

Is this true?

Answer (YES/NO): NO